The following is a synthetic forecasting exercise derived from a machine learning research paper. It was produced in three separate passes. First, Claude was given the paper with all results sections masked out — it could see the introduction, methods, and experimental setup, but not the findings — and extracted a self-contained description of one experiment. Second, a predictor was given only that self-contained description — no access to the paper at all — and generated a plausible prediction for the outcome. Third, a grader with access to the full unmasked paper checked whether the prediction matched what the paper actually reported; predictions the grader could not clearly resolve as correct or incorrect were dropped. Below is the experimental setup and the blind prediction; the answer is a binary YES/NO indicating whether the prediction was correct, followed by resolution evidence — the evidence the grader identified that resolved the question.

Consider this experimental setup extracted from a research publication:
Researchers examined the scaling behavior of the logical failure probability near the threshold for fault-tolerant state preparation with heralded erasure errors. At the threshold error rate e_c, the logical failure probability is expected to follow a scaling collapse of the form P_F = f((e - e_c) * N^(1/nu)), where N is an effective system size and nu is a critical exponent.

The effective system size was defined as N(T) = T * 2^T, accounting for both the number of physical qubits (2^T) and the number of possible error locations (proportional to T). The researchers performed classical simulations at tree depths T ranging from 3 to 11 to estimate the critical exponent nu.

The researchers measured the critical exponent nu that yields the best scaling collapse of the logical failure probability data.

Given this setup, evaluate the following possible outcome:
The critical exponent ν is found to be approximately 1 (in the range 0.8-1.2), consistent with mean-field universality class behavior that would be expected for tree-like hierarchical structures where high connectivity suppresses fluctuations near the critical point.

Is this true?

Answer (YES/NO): NO